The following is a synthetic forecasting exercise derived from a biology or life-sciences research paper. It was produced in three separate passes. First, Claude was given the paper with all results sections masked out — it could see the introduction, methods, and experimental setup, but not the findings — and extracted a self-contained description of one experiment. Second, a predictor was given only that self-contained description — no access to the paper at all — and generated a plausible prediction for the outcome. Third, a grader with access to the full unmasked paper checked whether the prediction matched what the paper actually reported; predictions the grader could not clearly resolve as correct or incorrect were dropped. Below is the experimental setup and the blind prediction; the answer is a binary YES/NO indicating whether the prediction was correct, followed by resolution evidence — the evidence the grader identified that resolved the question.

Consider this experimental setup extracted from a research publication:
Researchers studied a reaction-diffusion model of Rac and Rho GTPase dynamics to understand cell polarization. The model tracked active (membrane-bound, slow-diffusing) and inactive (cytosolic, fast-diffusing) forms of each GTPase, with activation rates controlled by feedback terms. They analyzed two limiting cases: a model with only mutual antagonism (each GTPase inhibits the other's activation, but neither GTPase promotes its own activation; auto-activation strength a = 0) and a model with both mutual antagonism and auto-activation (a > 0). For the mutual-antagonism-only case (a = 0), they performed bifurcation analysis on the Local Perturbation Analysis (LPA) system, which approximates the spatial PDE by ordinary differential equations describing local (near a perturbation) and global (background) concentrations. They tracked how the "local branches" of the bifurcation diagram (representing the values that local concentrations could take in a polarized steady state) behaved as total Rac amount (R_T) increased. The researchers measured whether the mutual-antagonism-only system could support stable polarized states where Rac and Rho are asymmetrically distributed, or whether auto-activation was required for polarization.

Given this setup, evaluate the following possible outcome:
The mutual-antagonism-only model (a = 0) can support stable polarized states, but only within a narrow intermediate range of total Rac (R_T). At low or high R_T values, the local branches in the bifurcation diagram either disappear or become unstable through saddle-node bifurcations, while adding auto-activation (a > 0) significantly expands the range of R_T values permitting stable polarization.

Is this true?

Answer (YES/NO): NO